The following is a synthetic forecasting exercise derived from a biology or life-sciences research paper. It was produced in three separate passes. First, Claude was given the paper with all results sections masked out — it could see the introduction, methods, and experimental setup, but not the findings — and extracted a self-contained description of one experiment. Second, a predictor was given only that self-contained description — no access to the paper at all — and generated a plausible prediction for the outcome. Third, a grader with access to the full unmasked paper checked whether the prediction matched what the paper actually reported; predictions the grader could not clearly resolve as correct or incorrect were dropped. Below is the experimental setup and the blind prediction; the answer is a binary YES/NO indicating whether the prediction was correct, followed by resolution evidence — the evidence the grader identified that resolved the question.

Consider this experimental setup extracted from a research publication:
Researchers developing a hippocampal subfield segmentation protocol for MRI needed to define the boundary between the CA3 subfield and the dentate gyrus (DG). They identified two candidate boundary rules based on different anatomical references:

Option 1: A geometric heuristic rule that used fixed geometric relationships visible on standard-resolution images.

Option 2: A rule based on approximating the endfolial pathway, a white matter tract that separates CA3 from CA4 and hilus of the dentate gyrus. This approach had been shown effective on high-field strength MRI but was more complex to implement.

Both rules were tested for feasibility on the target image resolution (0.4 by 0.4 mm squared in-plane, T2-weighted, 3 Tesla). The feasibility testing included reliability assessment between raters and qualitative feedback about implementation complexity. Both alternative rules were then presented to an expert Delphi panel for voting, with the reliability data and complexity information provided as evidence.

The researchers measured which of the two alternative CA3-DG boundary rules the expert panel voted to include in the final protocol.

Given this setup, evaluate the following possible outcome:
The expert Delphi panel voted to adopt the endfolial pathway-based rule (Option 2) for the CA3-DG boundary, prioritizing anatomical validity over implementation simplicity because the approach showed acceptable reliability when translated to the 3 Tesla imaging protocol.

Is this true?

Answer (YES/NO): NO